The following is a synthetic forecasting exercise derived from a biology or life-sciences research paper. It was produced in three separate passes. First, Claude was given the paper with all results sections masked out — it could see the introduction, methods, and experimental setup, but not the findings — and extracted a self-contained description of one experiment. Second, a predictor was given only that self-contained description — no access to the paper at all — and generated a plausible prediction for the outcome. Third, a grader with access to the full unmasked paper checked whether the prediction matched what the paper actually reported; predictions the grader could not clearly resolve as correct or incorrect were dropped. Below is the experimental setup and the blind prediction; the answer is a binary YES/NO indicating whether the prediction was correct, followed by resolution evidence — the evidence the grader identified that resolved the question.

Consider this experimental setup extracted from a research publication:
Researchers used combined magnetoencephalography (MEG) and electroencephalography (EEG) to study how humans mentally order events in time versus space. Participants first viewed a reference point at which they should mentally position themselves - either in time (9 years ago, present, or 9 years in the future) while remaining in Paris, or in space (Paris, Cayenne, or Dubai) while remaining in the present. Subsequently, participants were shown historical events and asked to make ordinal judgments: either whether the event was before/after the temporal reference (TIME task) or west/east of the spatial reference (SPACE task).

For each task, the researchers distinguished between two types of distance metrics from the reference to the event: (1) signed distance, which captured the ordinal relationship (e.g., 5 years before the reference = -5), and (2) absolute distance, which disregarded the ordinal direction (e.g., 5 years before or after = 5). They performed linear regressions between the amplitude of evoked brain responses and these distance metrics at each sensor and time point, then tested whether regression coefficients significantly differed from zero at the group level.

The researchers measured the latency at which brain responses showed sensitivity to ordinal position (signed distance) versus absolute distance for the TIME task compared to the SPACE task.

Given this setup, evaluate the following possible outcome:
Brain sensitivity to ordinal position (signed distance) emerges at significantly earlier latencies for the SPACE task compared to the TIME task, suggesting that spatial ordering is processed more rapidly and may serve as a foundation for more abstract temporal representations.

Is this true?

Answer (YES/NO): NO